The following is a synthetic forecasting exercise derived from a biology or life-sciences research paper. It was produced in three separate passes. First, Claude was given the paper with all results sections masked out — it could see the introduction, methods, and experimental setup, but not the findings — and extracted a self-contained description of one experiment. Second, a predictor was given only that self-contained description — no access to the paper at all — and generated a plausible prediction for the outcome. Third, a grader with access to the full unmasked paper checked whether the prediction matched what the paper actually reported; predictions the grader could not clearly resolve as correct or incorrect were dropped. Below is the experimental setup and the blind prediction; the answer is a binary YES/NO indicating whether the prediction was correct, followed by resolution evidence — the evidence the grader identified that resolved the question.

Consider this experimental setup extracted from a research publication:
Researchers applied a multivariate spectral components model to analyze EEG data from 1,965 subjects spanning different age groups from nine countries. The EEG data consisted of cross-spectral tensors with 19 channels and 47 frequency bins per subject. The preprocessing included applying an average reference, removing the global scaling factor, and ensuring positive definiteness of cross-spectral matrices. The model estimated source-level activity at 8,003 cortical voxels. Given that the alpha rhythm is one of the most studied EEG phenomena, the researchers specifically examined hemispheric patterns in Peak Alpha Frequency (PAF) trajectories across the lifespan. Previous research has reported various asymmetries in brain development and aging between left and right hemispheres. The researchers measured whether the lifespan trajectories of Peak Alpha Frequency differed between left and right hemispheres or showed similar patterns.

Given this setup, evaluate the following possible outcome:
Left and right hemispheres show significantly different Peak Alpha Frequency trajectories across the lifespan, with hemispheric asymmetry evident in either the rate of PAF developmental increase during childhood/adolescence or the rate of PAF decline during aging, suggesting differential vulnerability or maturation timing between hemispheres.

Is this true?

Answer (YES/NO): NO